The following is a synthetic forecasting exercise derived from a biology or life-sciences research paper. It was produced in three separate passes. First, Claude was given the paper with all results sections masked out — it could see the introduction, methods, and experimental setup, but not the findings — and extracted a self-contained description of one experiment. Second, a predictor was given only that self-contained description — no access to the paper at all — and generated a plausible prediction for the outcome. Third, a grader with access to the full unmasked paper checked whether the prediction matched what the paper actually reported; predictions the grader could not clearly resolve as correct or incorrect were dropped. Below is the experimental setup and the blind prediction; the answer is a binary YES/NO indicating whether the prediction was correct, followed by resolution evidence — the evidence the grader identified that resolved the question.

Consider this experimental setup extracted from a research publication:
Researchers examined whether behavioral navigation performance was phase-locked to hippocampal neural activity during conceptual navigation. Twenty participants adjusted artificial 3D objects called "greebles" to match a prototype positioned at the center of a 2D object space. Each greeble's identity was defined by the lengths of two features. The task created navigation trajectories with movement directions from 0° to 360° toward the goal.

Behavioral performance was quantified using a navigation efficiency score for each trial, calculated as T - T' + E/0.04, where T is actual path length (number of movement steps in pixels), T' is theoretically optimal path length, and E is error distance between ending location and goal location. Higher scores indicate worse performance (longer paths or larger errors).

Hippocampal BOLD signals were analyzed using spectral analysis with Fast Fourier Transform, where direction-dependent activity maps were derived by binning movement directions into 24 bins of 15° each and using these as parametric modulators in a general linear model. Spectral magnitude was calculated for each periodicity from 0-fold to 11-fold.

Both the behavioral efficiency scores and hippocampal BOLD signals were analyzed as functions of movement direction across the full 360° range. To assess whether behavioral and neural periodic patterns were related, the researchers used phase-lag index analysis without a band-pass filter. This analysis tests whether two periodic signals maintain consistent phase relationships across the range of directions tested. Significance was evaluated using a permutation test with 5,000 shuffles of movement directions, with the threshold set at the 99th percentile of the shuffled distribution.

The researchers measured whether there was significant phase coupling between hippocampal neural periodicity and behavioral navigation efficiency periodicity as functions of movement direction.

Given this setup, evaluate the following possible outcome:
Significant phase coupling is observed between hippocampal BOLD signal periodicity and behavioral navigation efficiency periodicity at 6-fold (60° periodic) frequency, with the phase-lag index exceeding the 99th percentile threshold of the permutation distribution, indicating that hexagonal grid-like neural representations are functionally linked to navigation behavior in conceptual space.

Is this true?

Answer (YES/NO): NO